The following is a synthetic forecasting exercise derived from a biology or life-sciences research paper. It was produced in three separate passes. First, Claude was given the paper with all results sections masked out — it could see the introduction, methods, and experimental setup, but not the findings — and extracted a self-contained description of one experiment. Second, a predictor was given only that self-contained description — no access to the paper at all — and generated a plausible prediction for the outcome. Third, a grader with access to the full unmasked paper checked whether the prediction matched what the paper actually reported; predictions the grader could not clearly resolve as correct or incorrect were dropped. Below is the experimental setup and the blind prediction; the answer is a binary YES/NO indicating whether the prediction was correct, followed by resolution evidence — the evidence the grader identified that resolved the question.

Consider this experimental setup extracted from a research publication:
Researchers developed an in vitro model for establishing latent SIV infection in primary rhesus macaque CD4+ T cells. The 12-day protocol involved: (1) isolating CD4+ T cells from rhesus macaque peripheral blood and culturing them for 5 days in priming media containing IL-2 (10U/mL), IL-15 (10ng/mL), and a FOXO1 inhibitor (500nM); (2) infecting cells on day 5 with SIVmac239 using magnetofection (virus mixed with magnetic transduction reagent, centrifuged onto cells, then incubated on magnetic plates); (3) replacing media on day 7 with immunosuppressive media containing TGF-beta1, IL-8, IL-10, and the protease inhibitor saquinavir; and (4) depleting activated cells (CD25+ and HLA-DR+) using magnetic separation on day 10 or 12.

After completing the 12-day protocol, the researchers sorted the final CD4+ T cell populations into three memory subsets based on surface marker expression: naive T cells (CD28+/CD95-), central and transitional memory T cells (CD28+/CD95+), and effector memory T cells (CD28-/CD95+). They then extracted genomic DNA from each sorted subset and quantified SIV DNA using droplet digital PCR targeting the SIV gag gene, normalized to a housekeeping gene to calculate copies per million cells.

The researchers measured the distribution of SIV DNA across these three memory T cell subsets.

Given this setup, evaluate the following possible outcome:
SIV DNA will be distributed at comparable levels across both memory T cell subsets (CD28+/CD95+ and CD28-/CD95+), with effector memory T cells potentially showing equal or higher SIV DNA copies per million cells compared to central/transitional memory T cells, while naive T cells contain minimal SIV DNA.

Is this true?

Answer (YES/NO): NO